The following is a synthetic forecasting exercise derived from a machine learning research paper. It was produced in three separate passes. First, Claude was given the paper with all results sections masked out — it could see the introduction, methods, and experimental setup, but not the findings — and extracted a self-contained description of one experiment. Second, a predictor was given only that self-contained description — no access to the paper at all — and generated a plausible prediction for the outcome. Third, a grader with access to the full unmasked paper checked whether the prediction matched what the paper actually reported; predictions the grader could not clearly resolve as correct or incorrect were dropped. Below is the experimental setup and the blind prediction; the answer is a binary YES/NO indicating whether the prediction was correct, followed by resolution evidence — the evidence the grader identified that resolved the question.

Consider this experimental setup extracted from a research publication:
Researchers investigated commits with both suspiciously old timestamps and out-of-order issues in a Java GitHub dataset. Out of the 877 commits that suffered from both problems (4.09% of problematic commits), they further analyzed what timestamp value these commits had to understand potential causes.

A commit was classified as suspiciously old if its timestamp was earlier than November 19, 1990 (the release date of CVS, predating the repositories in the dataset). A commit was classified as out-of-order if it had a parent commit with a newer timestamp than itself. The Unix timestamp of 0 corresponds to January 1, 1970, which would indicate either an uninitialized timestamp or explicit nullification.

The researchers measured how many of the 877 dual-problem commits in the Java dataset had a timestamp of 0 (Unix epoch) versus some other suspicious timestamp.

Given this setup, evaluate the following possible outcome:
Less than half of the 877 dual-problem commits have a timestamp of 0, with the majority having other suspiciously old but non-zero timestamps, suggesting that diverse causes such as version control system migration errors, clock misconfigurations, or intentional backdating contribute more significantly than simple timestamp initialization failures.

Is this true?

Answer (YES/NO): NO